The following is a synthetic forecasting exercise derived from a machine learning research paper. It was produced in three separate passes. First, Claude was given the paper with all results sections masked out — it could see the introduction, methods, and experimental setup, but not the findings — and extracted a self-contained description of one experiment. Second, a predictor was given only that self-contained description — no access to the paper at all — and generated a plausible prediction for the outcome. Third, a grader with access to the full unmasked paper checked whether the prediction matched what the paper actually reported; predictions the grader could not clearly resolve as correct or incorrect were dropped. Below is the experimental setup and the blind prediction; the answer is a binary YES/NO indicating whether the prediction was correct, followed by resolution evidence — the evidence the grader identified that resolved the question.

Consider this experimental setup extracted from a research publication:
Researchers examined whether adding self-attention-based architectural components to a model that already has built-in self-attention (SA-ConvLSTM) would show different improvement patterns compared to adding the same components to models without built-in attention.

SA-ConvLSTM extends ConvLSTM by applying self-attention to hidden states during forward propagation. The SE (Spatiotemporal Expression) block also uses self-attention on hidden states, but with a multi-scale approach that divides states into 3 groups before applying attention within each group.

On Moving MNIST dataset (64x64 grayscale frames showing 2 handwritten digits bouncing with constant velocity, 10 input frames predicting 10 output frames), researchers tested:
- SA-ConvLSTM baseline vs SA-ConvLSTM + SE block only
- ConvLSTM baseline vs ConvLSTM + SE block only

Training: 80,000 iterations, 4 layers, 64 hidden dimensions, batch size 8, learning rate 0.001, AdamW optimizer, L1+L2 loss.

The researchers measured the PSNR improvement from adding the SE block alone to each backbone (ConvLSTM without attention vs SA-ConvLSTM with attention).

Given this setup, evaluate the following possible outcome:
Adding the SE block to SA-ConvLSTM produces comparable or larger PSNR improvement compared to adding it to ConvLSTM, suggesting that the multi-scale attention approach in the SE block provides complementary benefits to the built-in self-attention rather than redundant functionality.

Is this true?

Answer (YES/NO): NO